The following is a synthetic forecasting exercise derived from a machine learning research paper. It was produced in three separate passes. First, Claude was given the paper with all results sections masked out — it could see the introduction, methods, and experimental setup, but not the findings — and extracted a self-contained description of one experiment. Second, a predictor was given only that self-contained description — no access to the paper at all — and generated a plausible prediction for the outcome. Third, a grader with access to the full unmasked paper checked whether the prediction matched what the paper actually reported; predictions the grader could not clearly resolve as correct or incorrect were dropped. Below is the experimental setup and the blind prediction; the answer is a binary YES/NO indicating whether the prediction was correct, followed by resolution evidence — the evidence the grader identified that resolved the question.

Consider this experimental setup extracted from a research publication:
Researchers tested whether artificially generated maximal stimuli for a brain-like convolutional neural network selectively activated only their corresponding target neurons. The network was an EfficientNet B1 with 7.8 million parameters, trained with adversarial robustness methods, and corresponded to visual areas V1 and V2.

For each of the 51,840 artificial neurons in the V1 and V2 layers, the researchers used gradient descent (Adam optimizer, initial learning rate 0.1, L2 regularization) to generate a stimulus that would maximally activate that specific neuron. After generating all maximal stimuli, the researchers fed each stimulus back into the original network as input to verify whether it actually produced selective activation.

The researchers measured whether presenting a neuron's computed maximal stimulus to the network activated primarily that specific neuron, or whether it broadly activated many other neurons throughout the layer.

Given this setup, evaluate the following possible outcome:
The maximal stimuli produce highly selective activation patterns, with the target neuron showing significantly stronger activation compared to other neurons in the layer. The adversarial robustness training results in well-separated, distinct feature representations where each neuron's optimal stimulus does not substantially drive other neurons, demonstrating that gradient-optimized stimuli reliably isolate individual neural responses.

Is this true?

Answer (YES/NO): YES